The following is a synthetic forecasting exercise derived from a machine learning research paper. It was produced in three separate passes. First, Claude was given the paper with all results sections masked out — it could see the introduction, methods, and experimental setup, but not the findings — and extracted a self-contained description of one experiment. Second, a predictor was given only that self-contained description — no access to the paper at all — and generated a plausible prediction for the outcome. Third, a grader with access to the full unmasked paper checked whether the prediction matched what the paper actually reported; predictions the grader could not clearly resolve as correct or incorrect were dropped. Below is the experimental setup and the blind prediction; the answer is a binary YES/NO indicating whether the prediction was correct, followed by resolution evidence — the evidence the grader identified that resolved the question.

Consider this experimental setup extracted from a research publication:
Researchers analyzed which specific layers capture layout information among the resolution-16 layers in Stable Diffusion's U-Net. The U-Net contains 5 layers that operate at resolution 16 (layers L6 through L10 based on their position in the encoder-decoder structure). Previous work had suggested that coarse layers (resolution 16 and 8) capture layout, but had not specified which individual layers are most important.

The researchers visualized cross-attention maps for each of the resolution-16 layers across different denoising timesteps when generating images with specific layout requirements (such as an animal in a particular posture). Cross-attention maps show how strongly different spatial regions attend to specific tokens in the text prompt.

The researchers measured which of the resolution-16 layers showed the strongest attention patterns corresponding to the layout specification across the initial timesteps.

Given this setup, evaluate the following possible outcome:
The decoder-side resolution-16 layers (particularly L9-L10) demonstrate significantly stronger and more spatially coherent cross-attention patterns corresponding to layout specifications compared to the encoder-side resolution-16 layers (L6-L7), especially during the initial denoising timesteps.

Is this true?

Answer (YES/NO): NO